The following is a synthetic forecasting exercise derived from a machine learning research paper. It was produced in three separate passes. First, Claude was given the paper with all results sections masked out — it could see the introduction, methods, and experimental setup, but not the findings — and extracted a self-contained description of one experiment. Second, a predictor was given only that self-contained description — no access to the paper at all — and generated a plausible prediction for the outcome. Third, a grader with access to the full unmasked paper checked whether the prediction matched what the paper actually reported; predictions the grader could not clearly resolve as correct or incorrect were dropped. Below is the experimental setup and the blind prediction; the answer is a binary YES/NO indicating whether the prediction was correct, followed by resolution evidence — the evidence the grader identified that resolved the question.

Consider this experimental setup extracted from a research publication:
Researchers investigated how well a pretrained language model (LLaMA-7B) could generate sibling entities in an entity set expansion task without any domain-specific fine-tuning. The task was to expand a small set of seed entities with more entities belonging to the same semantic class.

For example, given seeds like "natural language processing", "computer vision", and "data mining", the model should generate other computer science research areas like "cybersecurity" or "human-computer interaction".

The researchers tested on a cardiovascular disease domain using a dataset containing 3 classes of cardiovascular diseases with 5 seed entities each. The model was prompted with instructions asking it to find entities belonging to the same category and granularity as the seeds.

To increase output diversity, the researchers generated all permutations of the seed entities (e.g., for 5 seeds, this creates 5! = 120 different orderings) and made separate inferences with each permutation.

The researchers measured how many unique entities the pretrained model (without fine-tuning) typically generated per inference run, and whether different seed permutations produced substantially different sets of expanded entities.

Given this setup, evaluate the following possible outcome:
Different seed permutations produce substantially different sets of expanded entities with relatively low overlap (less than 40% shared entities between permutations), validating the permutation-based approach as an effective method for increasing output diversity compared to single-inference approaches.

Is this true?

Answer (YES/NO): NO